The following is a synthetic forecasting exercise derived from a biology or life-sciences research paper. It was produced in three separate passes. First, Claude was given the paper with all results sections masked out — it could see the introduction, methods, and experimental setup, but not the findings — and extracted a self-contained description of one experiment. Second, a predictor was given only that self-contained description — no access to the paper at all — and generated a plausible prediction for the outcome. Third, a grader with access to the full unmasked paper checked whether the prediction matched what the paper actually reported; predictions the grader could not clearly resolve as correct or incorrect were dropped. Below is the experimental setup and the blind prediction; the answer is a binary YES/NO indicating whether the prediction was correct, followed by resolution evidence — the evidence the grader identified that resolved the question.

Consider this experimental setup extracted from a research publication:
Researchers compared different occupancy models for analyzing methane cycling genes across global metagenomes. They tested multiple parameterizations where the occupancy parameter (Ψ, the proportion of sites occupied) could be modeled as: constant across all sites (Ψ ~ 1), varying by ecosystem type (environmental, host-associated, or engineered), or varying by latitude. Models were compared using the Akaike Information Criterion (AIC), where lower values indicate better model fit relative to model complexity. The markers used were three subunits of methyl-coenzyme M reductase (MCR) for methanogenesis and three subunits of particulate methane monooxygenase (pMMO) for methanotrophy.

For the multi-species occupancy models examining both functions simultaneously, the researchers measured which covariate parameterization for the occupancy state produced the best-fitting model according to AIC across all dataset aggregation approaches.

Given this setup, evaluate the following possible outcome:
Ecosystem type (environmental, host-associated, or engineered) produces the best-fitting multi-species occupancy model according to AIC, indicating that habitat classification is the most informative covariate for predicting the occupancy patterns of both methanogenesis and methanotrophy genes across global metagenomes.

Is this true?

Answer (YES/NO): YES